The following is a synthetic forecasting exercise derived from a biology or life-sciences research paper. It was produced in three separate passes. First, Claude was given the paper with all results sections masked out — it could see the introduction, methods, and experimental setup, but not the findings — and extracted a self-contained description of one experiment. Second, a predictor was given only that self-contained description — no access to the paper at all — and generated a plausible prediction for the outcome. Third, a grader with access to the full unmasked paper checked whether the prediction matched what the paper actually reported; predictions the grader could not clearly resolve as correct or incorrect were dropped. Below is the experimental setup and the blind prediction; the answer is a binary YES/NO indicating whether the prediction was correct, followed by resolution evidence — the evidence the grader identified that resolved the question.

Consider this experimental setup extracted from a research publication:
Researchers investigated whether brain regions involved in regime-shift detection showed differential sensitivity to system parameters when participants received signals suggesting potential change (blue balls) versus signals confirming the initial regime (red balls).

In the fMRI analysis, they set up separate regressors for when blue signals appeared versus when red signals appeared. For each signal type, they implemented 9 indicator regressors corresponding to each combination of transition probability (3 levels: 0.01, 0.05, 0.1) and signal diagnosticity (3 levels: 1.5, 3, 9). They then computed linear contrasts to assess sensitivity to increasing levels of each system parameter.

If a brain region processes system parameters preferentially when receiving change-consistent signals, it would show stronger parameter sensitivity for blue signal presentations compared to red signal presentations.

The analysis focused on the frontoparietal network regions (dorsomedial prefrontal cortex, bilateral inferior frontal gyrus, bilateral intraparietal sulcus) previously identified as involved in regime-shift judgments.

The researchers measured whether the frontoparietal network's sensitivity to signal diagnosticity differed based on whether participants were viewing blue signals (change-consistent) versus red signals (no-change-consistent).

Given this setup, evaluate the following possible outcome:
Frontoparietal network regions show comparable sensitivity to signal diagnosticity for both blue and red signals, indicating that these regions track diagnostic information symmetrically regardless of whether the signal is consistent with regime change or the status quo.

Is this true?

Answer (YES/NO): NO